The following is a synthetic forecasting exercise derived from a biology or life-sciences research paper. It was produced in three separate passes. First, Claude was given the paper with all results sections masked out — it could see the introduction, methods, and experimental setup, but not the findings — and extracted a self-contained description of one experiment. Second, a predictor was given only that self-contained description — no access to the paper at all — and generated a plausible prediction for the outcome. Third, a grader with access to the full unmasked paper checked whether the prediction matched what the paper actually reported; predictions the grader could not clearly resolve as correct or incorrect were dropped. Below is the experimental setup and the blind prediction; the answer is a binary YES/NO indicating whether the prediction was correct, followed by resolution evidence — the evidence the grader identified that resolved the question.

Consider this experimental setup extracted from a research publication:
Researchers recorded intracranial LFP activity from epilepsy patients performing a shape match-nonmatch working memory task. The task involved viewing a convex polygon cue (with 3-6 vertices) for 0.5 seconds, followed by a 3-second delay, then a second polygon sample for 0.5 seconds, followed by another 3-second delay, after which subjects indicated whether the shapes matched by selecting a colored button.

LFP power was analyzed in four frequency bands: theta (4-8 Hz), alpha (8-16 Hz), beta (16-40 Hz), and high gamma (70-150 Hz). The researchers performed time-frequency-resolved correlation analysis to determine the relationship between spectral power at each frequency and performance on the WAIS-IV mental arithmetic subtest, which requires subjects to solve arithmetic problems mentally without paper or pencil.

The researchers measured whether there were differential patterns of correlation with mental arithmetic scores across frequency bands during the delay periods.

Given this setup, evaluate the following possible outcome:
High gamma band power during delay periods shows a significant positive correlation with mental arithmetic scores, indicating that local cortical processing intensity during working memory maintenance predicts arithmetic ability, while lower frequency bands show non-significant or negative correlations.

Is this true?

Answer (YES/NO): NO